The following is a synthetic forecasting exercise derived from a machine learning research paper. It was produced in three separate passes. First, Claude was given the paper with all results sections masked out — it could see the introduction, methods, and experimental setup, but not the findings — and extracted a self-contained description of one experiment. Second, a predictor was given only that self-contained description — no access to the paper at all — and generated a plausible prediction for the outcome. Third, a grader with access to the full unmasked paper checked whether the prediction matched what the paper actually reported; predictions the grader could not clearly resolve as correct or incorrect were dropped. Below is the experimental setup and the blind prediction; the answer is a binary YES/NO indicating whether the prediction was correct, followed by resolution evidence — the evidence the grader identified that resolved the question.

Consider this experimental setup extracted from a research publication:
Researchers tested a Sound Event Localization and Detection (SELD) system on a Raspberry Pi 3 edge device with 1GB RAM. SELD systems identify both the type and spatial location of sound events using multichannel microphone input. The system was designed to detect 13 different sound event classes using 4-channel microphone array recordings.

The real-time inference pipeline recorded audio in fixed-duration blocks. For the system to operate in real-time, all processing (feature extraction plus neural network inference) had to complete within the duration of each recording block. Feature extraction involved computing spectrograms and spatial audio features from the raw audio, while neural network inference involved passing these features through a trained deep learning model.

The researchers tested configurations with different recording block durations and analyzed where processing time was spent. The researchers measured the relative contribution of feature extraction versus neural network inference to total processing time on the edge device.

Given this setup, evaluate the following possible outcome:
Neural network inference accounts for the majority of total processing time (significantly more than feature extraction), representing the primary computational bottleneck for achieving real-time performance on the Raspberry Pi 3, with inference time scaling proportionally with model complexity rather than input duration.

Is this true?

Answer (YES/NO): NO